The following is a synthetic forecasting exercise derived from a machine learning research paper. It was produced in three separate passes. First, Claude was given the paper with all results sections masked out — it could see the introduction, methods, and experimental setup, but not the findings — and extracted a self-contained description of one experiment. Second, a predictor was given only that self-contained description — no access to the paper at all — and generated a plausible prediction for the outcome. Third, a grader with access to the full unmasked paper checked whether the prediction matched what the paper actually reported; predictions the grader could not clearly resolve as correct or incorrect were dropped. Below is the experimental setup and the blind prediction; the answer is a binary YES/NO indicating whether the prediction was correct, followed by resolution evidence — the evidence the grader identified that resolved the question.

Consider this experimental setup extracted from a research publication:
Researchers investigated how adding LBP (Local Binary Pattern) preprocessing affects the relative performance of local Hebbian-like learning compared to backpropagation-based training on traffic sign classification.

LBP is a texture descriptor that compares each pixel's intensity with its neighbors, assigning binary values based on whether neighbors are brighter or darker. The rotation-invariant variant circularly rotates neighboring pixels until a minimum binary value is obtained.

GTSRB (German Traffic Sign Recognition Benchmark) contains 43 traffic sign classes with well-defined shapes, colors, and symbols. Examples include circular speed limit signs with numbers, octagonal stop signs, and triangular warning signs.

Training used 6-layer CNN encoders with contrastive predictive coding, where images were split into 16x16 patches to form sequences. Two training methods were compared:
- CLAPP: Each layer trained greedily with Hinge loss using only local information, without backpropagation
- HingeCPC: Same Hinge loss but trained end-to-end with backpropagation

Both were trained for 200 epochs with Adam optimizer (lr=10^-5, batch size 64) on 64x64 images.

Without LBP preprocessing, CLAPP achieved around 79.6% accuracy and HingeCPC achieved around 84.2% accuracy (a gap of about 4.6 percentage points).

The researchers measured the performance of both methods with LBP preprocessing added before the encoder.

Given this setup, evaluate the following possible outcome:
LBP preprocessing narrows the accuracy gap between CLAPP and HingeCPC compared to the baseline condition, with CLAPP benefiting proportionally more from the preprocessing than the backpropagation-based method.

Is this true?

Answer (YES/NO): YES